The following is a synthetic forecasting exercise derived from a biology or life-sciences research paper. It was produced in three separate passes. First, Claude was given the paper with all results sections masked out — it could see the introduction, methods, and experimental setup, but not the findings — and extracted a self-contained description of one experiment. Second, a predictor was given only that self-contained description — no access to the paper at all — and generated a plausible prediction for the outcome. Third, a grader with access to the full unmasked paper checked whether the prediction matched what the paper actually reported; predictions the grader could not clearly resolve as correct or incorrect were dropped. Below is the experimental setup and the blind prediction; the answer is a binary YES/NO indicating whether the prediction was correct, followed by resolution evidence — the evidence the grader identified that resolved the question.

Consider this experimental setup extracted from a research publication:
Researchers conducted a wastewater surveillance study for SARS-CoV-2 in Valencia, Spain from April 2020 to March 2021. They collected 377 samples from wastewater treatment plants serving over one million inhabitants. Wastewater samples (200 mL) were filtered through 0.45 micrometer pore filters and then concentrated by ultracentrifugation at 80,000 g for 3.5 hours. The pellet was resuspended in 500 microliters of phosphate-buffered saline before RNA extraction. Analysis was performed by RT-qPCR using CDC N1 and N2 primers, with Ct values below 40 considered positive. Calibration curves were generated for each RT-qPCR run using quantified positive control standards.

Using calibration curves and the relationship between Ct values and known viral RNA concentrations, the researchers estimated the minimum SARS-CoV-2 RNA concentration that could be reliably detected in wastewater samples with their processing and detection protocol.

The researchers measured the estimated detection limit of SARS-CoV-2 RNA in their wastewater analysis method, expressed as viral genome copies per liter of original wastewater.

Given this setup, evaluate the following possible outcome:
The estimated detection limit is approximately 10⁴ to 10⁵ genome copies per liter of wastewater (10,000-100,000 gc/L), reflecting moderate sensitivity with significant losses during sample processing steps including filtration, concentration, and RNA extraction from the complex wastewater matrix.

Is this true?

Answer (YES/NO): NO